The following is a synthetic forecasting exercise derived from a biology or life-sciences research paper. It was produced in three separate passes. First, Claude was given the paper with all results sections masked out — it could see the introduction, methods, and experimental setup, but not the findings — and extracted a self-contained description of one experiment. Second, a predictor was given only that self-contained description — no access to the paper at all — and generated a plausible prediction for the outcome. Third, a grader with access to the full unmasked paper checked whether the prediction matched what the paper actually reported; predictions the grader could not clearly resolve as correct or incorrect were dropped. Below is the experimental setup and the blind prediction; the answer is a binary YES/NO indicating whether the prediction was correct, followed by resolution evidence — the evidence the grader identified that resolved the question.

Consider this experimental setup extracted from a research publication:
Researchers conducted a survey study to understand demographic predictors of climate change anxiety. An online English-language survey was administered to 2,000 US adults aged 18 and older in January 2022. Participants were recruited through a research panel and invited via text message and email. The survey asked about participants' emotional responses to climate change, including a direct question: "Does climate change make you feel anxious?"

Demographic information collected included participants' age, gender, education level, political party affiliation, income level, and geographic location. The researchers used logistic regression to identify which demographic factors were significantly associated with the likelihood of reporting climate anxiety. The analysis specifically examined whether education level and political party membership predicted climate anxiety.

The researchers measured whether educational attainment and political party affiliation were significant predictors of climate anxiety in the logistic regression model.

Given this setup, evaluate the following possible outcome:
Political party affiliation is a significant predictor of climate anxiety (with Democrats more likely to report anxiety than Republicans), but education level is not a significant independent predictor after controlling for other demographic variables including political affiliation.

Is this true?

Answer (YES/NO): NO